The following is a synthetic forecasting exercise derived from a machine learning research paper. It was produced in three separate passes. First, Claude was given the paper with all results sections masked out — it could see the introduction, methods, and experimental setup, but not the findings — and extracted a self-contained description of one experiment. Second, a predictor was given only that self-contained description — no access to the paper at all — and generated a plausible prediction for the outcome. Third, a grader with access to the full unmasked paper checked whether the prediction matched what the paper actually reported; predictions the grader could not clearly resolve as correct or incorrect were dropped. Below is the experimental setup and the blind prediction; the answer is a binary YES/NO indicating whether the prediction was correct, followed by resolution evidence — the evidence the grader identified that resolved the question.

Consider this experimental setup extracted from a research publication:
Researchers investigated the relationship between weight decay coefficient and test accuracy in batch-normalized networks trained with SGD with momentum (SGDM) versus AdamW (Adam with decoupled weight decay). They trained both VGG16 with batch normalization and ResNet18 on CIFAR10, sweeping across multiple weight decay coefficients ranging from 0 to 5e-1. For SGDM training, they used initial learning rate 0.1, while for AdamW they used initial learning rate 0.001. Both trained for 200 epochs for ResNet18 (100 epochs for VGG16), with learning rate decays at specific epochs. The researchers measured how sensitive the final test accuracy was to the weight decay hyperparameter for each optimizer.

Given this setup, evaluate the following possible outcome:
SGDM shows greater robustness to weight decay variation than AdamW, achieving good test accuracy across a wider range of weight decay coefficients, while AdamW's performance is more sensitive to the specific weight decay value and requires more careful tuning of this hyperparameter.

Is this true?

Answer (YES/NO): NO